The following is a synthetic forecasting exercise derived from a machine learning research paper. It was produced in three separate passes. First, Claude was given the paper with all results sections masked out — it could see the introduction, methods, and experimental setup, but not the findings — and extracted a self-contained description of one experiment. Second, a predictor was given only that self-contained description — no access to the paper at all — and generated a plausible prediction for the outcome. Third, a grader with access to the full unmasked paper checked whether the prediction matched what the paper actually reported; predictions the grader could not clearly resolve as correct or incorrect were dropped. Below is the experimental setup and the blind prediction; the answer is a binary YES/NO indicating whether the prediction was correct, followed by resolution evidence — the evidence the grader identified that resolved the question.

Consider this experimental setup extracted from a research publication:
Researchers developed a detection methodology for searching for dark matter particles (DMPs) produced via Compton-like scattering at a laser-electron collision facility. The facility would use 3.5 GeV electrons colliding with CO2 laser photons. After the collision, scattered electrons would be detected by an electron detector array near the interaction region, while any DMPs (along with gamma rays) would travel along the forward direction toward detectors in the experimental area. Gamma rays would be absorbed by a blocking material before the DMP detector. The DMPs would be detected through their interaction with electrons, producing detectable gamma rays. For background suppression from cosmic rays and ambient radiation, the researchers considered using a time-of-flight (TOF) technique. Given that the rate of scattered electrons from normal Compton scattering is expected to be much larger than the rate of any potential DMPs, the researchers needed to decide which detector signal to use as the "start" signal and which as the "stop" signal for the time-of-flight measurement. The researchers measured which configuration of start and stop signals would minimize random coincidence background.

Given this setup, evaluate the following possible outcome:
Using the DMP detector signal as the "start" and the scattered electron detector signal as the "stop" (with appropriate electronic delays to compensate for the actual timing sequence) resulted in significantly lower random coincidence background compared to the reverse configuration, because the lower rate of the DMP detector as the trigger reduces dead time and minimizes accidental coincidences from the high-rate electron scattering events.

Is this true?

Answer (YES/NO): YES